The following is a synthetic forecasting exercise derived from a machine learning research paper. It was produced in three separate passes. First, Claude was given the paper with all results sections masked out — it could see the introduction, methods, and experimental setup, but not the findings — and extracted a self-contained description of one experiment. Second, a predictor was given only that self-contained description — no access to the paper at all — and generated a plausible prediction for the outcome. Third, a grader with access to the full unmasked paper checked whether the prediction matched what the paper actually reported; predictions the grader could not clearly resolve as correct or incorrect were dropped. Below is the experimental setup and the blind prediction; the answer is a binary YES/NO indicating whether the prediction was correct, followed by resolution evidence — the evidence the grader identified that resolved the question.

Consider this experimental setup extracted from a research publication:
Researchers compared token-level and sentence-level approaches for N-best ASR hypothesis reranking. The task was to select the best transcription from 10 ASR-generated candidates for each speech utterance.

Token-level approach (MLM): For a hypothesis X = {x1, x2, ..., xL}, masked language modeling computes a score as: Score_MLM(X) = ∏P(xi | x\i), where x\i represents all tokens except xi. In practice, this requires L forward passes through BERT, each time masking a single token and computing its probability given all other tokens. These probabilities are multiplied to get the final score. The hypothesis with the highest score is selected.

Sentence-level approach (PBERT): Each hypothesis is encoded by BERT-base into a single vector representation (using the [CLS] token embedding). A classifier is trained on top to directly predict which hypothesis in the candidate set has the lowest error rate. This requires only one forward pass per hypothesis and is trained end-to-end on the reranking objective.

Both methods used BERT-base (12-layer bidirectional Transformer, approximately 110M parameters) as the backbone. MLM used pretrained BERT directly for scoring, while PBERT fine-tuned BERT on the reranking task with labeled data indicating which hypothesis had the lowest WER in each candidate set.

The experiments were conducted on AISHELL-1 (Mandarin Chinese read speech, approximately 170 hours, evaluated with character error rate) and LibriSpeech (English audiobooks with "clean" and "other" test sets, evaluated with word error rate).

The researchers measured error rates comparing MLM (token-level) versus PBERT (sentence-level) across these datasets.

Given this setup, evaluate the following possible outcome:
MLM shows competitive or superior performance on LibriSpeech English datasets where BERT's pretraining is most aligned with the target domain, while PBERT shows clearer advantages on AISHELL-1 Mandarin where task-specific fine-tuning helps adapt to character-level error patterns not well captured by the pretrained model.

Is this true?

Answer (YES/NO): YES